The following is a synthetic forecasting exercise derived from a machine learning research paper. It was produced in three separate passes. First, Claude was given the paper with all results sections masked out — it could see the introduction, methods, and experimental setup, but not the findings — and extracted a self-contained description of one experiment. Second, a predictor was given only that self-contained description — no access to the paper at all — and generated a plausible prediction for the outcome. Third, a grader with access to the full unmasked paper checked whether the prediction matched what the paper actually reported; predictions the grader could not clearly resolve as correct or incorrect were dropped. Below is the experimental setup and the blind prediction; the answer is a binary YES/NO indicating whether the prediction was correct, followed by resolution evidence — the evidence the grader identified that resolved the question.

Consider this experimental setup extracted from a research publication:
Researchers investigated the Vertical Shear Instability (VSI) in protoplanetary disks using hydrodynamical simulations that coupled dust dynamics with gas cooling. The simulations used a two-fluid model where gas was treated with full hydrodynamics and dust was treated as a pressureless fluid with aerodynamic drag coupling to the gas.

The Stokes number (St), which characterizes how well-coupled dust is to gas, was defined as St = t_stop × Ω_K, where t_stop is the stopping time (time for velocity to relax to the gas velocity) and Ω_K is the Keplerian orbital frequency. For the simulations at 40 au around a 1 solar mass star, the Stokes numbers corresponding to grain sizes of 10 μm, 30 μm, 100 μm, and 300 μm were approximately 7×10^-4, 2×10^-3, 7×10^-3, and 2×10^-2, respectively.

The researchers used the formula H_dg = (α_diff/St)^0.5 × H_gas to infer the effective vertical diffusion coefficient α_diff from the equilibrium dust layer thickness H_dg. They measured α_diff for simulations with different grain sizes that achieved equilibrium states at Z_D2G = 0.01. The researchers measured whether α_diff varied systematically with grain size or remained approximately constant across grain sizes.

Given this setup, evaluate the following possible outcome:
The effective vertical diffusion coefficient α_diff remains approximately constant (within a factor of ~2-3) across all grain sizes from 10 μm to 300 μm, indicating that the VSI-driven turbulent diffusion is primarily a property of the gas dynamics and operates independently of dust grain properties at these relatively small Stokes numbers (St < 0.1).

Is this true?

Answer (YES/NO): NO